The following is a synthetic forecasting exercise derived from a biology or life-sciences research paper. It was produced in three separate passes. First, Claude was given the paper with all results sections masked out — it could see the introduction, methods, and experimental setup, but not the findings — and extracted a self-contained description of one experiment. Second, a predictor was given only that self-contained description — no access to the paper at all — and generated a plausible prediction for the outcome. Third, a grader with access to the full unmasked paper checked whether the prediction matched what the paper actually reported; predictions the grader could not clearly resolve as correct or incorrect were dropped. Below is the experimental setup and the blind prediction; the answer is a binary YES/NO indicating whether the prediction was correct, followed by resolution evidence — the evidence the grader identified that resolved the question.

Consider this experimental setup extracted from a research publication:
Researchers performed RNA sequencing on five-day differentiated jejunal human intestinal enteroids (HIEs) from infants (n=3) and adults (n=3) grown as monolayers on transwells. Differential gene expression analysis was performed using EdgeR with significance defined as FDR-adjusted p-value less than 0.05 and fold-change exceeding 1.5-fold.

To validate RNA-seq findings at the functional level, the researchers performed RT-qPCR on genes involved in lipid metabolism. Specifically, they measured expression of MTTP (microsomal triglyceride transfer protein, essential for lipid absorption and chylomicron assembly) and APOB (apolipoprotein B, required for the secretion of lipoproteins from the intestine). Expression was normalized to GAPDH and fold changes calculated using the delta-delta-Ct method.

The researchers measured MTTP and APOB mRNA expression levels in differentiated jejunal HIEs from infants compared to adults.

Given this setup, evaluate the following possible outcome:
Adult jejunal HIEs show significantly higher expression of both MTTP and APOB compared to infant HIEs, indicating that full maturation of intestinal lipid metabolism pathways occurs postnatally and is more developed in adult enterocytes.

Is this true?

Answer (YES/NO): NO